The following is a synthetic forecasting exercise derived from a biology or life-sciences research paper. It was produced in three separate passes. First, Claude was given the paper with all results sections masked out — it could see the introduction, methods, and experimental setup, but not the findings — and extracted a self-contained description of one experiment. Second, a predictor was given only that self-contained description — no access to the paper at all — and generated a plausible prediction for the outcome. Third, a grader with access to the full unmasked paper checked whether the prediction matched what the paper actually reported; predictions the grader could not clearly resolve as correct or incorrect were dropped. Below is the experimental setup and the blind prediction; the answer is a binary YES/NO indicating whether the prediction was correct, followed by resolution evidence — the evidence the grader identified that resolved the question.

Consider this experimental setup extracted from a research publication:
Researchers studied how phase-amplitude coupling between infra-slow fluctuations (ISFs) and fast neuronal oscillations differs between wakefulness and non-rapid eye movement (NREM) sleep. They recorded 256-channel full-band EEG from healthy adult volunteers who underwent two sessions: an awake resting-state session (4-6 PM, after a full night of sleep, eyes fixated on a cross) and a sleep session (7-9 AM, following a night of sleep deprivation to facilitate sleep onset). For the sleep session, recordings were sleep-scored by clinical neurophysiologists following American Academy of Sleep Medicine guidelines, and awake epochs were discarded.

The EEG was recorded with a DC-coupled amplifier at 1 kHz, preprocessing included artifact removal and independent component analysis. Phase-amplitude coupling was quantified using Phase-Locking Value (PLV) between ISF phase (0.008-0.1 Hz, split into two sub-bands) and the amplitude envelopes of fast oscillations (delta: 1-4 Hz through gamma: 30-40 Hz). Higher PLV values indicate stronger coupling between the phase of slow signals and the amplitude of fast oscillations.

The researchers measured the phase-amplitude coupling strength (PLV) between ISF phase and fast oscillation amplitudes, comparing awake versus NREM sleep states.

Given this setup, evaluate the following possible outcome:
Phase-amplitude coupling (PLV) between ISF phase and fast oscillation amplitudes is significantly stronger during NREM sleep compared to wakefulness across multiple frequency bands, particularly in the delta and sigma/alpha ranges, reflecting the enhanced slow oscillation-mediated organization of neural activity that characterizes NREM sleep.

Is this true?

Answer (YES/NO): YES